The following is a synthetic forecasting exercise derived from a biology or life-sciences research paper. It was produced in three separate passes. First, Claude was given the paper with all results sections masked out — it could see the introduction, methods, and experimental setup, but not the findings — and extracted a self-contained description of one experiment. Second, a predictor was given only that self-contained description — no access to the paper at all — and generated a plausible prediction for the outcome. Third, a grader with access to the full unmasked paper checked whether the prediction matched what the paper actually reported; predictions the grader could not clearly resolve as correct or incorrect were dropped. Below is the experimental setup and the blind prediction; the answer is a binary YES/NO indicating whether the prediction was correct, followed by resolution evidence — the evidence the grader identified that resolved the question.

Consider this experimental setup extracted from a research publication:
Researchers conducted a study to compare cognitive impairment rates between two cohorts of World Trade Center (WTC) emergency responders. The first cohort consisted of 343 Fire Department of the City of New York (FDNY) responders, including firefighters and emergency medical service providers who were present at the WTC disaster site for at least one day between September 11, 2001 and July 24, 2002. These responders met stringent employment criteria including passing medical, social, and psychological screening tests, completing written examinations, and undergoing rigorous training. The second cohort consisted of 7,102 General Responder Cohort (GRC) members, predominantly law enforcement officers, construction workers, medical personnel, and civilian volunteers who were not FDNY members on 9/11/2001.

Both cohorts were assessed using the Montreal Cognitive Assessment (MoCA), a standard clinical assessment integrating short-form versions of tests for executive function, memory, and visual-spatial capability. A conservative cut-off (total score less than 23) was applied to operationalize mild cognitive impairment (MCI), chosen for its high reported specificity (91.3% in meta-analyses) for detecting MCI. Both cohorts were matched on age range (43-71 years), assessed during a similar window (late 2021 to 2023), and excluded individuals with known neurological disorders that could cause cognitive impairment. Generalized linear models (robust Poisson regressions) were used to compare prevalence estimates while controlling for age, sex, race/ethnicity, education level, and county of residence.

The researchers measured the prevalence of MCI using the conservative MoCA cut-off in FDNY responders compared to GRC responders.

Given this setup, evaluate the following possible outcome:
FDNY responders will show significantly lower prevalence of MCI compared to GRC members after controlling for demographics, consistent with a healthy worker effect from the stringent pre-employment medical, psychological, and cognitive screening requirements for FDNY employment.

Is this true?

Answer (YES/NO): NO